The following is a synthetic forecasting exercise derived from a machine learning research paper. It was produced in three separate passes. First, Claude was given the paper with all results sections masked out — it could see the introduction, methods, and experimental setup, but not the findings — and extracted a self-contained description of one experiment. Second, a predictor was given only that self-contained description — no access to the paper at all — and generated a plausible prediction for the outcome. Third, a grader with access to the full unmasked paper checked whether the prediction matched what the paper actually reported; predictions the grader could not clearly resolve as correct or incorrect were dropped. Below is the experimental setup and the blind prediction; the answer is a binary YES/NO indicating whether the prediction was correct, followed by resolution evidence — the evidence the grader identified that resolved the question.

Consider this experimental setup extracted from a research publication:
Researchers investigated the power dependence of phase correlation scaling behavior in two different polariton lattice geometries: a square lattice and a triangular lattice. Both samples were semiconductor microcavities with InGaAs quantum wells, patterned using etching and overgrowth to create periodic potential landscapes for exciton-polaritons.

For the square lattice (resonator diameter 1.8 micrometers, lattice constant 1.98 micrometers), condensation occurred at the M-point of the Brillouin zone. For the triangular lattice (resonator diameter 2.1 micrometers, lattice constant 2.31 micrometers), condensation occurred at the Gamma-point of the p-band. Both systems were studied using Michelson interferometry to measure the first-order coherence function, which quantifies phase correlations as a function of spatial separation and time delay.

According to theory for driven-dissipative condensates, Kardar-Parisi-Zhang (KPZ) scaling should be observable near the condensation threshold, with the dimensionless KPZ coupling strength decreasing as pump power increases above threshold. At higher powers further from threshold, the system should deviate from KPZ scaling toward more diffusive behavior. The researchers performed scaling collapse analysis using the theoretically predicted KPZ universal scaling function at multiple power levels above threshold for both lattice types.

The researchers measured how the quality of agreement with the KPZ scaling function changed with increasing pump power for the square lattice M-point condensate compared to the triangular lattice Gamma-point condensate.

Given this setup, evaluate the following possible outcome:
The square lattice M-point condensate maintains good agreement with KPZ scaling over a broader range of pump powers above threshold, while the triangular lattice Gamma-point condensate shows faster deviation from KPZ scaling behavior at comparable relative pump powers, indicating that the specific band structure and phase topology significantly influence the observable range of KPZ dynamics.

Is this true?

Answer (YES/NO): NO